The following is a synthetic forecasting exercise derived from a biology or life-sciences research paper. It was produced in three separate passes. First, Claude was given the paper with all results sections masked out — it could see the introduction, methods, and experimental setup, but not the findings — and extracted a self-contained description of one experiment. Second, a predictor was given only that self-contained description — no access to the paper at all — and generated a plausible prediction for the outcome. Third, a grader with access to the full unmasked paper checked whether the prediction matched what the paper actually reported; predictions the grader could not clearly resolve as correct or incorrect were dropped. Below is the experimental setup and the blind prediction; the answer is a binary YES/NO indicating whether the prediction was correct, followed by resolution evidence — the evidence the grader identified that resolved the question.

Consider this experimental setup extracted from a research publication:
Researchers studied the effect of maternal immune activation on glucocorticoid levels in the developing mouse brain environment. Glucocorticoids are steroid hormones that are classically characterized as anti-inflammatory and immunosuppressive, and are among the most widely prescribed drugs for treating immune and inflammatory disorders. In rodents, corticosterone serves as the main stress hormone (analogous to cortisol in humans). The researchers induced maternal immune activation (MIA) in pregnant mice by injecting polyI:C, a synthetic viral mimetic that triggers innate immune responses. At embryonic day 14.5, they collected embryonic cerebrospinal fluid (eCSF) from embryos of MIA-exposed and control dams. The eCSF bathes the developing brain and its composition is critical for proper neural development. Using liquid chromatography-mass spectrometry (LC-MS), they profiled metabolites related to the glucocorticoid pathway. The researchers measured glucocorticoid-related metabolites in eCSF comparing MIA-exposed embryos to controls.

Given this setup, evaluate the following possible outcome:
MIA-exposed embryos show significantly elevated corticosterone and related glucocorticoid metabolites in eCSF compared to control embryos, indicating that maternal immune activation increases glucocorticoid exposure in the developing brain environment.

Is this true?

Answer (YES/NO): YES